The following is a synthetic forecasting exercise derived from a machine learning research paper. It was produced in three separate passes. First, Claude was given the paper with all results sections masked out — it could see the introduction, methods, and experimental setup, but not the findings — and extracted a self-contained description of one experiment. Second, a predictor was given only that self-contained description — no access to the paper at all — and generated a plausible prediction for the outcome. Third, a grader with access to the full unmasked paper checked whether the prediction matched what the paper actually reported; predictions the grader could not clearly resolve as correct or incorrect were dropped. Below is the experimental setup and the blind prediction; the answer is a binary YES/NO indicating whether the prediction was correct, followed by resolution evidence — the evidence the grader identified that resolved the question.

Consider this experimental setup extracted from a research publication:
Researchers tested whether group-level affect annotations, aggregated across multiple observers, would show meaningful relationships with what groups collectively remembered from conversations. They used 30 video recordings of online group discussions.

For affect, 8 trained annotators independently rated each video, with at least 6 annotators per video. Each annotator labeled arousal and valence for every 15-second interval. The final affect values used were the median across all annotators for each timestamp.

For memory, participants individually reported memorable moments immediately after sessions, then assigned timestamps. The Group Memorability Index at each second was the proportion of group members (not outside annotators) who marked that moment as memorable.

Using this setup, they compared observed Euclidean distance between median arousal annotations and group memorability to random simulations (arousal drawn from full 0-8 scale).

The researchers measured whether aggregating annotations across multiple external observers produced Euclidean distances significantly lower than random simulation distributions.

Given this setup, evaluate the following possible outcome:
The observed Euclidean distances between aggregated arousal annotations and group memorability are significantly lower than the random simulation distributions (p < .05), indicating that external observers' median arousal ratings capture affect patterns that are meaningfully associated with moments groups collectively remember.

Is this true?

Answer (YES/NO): YES